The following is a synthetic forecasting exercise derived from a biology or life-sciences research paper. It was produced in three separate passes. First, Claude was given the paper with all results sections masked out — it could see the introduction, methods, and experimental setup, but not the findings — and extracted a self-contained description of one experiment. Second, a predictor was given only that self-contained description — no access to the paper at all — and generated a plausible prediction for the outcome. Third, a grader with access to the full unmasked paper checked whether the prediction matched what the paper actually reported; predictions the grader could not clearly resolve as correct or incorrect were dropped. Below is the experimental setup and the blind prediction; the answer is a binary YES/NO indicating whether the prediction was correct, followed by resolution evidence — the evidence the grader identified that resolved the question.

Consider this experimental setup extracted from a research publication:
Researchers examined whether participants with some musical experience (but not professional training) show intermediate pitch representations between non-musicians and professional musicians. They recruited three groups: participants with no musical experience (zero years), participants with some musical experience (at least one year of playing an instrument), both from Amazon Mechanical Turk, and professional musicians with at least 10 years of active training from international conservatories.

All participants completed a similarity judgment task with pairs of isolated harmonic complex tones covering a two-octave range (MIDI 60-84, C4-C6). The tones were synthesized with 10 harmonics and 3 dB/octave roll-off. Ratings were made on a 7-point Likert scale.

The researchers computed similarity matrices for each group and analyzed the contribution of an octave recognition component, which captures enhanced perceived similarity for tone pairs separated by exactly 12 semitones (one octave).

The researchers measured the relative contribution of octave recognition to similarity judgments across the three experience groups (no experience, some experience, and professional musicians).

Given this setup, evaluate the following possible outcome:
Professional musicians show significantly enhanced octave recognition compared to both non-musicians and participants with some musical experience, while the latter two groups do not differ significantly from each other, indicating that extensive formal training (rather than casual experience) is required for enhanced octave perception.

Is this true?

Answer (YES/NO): NO